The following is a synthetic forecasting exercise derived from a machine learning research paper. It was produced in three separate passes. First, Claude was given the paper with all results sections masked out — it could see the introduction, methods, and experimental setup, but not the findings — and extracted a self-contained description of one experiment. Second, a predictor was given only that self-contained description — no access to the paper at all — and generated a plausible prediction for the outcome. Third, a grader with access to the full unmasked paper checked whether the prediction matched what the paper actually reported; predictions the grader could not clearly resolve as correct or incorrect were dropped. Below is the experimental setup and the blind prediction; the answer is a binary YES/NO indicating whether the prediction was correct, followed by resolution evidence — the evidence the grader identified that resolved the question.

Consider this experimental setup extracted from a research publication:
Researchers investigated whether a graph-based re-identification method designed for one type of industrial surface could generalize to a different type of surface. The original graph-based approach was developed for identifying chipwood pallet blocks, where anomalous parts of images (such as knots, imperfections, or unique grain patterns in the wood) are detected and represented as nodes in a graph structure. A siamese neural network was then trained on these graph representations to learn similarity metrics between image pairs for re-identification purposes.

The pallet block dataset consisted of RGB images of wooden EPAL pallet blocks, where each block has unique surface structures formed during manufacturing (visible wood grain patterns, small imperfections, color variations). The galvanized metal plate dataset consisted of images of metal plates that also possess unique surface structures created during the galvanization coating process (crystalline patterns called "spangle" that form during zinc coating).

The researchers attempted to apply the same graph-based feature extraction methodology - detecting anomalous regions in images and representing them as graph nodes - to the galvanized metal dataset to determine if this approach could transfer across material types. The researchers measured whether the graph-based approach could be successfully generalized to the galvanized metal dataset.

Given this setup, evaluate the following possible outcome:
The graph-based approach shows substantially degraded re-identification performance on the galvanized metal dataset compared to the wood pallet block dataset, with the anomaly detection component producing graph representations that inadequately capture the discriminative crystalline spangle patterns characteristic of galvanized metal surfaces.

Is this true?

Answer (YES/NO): NO